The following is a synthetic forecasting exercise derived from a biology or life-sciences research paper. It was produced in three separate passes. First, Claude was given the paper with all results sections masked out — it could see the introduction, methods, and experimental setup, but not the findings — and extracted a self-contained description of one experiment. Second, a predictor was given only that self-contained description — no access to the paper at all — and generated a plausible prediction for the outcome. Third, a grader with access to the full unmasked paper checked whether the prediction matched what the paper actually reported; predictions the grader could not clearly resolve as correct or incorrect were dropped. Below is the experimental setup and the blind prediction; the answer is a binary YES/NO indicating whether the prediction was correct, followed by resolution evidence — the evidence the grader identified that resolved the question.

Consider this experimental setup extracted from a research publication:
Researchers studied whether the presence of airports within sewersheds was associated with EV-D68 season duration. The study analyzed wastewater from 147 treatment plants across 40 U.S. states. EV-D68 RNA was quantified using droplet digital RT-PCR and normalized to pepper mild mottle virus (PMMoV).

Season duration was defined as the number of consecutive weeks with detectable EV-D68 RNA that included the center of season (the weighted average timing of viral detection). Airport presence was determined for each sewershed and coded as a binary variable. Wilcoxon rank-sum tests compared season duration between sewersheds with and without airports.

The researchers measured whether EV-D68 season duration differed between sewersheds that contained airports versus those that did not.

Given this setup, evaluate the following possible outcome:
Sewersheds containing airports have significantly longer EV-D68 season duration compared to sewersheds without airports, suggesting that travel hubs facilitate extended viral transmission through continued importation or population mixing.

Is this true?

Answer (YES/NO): NO